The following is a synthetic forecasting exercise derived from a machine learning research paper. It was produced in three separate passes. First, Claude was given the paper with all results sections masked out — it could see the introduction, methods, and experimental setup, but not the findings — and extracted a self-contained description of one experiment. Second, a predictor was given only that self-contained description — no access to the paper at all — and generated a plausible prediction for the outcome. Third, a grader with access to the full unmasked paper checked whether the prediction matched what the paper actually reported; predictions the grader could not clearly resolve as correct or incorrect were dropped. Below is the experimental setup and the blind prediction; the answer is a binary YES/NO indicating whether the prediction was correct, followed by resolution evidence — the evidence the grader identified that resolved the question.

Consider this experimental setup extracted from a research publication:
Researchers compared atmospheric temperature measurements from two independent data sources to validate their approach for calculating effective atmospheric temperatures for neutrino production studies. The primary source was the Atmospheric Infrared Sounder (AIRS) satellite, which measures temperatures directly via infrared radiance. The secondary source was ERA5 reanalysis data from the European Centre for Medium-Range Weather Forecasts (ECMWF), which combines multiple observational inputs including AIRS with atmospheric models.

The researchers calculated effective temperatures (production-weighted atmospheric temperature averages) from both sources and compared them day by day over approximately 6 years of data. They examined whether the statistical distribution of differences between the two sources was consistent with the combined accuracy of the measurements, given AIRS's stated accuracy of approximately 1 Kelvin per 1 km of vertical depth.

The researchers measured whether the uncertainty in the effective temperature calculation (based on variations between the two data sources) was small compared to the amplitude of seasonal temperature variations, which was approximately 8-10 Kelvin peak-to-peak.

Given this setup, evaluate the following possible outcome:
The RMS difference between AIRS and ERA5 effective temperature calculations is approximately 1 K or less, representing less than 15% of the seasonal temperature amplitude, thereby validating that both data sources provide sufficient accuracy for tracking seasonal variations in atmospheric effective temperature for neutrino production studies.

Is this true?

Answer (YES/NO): NO